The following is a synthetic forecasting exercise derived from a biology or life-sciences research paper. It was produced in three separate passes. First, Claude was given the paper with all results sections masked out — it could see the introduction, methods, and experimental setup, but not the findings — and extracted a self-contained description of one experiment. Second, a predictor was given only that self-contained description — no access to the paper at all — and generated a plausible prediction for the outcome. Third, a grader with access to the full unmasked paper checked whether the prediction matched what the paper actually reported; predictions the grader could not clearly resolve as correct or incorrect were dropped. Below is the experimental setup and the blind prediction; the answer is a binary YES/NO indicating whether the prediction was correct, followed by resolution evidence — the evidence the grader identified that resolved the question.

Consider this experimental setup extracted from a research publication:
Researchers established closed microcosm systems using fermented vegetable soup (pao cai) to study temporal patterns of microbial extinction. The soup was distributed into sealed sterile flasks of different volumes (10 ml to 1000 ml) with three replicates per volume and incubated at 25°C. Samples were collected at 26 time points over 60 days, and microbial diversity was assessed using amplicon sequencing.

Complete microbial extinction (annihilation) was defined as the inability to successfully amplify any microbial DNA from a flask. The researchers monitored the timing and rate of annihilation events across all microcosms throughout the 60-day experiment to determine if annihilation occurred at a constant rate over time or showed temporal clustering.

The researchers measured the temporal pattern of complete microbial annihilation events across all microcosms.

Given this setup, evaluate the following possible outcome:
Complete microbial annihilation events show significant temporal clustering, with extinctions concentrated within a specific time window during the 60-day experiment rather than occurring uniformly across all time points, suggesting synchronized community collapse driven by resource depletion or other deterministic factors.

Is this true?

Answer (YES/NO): YES